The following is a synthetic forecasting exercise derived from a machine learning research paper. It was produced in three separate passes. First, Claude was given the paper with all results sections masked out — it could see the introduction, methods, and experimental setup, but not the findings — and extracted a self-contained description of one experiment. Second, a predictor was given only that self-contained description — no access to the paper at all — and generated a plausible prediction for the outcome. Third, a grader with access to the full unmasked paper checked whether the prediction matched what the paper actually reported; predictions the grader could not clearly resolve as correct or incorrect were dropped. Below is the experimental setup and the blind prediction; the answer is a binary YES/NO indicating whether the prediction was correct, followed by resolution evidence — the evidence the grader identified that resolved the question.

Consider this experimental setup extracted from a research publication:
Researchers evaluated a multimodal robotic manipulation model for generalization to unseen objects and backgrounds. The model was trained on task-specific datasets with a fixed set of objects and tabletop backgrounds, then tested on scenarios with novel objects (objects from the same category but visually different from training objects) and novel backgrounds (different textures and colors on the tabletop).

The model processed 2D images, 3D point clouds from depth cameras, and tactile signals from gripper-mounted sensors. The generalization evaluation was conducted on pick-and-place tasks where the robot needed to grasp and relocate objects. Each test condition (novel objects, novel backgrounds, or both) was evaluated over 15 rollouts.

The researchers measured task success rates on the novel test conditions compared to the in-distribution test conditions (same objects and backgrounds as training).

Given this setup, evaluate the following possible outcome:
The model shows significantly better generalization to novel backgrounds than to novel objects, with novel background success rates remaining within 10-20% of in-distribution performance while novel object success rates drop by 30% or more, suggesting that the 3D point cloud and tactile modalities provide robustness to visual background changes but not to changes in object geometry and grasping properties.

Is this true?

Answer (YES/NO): NO